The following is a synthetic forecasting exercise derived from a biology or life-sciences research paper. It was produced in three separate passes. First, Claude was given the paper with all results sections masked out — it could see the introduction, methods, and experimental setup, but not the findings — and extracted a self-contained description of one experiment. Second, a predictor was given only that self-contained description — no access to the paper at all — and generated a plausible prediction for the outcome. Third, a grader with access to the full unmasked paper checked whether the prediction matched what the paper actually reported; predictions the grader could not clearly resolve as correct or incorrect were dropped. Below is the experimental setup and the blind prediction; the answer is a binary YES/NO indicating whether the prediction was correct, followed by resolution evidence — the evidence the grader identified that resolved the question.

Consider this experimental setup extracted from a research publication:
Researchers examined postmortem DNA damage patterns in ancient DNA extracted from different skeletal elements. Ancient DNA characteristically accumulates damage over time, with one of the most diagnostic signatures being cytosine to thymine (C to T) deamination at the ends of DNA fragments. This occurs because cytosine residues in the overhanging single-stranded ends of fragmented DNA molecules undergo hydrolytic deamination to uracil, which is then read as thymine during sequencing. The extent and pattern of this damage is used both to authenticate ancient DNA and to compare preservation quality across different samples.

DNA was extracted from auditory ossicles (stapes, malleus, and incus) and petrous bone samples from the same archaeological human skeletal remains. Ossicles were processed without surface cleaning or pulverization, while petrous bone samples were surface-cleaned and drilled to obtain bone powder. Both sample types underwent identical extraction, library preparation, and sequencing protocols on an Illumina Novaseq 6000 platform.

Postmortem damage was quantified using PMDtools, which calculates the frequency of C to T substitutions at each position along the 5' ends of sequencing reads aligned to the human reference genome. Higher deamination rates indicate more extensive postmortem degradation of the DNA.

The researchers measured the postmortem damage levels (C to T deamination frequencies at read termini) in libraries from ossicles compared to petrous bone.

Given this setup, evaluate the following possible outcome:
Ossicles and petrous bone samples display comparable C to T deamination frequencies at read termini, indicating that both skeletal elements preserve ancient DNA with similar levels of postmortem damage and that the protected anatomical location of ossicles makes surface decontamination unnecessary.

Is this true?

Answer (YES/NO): YES